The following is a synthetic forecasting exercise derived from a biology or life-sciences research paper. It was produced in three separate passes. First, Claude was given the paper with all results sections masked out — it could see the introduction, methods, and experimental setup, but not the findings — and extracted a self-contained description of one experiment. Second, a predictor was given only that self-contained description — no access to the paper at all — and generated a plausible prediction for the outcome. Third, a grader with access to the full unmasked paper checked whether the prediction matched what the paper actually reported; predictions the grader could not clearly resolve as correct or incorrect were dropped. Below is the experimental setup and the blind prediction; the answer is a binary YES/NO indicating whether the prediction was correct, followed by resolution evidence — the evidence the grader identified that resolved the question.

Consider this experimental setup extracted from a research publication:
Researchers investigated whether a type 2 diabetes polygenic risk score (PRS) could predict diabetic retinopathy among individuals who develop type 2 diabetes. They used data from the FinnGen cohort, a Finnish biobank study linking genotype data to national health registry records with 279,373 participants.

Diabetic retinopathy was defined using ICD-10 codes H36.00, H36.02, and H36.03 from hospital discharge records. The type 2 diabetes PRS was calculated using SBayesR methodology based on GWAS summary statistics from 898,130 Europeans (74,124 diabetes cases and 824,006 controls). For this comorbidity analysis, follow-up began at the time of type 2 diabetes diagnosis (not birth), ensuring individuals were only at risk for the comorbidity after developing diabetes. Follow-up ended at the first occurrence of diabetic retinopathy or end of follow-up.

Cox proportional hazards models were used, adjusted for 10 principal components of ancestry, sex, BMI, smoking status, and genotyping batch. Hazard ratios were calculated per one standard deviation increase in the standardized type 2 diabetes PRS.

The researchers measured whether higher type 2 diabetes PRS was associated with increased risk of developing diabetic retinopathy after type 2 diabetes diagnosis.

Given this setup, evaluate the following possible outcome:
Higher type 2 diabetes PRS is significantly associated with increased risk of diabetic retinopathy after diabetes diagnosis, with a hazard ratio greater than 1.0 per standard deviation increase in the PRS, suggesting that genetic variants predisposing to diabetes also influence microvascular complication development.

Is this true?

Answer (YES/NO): YES